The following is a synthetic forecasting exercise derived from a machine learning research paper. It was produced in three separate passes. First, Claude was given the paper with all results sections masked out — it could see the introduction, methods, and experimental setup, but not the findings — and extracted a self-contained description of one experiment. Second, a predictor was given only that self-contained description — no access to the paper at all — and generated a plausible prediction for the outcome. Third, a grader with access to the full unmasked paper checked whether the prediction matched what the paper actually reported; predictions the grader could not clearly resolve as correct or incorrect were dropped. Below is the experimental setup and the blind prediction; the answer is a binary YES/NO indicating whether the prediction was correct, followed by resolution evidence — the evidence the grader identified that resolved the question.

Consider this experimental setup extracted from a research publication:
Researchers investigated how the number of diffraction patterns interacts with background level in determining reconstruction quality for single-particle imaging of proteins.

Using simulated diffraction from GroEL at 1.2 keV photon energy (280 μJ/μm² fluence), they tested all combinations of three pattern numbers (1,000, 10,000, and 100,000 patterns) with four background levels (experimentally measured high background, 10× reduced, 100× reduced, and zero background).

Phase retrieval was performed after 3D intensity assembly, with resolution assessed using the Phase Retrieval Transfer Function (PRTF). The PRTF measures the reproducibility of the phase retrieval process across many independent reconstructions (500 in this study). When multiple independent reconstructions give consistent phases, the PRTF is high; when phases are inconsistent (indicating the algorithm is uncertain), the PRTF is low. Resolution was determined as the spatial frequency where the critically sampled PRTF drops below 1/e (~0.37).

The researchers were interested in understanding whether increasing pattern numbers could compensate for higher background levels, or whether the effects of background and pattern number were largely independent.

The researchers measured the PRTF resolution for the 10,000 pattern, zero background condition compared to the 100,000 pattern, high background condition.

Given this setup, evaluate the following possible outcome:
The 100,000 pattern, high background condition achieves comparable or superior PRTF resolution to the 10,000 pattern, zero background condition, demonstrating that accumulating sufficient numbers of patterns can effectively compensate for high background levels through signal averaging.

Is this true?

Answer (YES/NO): NO